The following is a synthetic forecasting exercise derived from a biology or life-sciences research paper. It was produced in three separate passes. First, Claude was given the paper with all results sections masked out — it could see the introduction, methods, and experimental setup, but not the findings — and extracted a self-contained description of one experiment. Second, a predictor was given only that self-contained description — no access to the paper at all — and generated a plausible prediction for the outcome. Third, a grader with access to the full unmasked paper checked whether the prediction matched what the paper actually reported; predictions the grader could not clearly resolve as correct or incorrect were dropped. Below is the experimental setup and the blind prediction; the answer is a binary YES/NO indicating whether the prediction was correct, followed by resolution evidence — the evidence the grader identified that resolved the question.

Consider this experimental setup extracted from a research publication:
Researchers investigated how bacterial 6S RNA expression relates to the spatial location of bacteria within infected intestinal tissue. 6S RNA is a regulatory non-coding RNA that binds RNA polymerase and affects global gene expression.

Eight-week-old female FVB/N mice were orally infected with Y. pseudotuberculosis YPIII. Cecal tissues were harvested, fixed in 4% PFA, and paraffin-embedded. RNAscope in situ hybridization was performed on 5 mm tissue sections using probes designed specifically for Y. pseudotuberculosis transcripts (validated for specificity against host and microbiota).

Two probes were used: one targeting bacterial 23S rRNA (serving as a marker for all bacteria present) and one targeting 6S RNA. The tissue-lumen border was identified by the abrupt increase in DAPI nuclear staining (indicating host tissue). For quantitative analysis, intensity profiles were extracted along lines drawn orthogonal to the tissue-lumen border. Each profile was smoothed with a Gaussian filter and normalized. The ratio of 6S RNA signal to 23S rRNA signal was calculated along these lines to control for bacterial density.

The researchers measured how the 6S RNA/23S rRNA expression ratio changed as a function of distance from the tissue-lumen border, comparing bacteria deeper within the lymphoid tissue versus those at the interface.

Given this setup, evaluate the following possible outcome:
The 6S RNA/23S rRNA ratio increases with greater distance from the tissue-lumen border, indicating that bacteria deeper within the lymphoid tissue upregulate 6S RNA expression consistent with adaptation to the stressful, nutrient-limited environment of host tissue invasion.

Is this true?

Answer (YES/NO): NO